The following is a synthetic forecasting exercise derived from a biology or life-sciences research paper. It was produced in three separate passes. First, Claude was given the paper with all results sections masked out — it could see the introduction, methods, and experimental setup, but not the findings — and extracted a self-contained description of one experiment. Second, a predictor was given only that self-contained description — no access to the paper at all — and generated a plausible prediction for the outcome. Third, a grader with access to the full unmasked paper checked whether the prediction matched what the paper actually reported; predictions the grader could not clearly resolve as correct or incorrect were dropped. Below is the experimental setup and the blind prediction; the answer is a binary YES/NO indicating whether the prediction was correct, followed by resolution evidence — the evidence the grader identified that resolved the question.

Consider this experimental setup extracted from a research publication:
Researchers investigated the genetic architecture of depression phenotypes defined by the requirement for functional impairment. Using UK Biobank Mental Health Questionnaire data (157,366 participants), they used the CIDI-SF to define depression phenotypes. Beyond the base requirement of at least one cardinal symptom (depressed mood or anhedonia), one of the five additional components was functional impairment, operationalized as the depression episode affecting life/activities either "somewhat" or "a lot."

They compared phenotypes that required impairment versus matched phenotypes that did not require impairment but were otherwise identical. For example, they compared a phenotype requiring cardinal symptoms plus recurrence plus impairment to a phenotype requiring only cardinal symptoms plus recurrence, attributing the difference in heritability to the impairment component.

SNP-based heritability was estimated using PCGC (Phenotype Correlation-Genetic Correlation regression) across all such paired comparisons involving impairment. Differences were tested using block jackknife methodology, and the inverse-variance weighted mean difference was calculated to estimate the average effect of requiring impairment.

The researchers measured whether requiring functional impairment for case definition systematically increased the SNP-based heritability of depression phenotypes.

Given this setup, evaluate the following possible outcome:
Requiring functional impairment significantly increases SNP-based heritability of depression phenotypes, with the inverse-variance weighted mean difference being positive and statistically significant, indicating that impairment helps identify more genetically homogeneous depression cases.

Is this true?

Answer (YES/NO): NO